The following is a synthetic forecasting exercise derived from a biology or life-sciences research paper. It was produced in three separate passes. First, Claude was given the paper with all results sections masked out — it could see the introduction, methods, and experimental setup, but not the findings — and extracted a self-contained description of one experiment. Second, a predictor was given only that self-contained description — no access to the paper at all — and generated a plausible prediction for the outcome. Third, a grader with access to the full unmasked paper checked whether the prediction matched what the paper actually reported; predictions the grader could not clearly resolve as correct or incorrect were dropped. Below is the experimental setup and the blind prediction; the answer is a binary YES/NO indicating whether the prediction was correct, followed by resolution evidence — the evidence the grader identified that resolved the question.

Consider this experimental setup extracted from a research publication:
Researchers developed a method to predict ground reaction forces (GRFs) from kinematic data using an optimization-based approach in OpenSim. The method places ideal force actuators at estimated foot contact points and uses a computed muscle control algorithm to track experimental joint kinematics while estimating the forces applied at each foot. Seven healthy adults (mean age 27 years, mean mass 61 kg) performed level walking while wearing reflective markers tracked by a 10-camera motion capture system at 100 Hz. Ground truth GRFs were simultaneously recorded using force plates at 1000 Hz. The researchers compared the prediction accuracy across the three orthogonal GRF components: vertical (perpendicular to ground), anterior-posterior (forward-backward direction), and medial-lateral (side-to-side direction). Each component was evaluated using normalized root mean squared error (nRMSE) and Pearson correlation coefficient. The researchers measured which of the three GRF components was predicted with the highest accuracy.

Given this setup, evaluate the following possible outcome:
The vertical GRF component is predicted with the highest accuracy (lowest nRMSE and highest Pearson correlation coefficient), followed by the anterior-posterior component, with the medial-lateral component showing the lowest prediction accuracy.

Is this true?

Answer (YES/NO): NO